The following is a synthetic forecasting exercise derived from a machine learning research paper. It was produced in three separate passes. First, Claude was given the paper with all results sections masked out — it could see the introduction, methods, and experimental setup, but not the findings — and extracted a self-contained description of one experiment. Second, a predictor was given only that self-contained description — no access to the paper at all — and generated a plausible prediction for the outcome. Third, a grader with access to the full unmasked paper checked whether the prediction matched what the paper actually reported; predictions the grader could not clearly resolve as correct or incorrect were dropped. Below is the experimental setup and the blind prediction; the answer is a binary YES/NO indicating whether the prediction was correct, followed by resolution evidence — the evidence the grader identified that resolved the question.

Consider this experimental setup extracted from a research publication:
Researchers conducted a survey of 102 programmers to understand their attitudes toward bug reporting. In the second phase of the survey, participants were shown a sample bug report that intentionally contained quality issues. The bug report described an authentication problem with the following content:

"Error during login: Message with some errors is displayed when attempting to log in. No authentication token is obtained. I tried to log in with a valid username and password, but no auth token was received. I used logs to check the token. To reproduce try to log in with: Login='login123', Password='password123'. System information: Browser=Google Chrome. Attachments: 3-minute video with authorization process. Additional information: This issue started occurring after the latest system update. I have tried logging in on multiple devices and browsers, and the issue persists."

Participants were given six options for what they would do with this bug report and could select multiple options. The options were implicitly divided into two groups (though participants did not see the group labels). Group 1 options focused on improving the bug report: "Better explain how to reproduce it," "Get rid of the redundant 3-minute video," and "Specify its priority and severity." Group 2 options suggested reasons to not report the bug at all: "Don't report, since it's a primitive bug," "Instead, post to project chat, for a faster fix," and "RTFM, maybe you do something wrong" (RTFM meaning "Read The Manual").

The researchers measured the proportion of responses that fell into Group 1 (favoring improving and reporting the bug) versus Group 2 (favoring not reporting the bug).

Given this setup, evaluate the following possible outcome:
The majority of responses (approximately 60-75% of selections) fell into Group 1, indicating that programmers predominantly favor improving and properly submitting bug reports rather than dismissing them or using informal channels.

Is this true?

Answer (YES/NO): YES